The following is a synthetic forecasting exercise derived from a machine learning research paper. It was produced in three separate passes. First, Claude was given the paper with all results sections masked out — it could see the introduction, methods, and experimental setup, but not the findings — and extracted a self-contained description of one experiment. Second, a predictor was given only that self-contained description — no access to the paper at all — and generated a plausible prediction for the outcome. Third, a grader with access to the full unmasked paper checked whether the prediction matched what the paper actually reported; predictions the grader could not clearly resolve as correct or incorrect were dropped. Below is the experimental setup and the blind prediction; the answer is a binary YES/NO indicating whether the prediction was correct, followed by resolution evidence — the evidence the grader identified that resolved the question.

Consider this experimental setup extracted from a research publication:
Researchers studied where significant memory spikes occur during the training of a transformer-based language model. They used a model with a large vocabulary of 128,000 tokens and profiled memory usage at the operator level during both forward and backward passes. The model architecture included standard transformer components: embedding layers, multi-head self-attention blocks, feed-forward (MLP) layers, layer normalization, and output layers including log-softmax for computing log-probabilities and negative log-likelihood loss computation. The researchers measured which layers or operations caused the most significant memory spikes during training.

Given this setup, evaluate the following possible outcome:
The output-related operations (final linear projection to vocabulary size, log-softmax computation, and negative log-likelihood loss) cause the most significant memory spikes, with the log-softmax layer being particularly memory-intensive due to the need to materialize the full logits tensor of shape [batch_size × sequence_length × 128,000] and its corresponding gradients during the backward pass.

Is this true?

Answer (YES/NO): YES